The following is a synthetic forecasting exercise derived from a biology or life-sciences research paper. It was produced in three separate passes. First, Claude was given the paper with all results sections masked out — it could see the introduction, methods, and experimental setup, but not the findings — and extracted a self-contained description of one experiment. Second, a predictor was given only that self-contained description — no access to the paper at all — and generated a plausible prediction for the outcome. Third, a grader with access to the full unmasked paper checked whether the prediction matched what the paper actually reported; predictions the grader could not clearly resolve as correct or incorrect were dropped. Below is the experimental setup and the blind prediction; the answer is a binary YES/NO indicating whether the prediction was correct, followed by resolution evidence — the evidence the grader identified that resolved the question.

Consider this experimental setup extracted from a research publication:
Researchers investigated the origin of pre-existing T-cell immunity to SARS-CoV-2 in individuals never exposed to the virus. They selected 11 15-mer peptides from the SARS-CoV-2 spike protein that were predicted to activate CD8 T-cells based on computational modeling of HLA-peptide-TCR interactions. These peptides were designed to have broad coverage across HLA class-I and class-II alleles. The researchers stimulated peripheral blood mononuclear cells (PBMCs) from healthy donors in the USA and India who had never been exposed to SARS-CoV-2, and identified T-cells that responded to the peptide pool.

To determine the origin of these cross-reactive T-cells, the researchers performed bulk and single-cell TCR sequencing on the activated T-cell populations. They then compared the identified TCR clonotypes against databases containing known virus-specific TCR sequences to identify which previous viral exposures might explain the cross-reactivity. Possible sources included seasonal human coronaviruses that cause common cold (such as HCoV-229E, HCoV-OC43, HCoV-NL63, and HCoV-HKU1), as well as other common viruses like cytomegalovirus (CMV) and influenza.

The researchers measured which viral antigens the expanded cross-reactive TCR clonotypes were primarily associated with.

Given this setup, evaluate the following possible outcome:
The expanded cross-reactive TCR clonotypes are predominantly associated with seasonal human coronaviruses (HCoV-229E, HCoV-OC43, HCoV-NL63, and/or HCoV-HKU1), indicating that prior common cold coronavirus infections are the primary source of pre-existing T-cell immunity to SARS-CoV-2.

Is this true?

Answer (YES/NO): NO